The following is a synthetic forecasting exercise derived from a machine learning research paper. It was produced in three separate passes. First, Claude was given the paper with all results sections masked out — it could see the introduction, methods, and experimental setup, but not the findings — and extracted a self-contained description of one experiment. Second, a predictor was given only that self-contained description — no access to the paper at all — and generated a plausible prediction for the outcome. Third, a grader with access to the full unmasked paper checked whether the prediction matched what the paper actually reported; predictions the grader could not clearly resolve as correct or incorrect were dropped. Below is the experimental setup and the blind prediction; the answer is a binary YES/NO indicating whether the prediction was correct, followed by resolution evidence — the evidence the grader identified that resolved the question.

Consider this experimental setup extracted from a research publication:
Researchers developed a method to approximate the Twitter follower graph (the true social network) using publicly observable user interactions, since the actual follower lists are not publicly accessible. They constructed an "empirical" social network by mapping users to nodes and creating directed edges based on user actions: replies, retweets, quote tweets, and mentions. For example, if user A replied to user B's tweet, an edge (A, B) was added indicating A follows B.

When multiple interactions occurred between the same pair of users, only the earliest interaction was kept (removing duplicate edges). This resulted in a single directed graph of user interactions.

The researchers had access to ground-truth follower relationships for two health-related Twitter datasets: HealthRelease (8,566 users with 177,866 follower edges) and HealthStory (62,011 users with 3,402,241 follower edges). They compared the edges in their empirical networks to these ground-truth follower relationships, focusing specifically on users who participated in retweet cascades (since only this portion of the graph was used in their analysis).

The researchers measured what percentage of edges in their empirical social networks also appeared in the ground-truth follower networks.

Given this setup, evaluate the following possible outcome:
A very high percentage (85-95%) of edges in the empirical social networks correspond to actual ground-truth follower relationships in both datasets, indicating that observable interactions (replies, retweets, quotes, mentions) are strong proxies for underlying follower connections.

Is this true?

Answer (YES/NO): NO